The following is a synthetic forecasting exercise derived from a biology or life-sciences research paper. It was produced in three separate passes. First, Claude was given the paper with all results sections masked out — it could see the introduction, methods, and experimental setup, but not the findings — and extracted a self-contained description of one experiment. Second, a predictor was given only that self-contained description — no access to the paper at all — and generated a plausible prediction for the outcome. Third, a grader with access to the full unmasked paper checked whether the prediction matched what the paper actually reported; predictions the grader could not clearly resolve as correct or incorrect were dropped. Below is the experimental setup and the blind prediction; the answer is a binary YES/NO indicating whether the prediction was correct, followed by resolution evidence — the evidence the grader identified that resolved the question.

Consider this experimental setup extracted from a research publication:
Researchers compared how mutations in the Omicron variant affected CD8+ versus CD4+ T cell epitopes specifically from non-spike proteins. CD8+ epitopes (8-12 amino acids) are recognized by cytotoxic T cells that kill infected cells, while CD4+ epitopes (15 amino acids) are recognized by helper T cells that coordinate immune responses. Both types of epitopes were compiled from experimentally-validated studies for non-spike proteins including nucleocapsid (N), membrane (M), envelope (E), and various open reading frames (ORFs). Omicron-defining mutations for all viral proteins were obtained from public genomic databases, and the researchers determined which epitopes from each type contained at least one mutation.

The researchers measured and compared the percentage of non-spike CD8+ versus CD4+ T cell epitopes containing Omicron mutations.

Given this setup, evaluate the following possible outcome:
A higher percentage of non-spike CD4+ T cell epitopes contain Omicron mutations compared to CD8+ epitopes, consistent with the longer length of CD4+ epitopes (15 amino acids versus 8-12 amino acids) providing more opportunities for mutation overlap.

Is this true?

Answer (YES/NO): YES